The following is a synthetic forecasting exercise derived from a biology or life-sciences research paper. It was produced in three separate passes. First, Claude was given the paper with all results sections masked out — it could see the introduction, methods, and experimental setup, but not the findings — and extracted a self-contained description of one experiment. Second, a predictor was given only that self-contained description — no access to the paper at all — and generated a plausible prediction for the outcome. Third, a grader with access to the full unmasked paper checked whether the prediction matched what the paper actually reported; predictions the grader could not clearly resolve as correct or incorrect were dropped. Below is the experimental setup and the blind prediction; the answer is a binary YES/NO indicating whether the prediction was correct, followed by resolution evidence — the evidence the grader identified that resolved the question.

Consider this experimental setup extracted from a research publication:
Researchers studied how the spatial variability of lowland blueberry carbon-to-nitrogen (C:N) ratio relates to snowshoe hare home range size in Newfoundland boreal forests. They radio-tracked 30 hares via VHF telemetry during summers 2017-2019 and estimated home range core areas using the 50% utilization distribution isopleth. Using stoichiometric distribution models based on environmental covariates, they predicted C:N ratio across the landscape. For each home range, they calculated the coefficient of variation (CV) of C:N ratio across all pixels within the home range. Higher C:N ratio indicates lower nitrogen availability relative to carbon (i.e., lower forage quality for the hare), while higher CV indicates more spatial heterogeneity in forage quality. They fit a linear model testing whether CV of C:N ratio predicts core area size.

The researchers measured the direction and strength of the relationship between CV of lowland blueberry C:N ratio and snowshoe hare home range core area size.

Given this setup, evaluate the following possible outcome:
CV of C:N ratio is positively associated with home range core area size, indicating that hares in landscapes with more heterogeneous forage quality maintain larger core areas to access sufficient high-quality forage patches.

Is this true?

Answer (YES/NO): YES